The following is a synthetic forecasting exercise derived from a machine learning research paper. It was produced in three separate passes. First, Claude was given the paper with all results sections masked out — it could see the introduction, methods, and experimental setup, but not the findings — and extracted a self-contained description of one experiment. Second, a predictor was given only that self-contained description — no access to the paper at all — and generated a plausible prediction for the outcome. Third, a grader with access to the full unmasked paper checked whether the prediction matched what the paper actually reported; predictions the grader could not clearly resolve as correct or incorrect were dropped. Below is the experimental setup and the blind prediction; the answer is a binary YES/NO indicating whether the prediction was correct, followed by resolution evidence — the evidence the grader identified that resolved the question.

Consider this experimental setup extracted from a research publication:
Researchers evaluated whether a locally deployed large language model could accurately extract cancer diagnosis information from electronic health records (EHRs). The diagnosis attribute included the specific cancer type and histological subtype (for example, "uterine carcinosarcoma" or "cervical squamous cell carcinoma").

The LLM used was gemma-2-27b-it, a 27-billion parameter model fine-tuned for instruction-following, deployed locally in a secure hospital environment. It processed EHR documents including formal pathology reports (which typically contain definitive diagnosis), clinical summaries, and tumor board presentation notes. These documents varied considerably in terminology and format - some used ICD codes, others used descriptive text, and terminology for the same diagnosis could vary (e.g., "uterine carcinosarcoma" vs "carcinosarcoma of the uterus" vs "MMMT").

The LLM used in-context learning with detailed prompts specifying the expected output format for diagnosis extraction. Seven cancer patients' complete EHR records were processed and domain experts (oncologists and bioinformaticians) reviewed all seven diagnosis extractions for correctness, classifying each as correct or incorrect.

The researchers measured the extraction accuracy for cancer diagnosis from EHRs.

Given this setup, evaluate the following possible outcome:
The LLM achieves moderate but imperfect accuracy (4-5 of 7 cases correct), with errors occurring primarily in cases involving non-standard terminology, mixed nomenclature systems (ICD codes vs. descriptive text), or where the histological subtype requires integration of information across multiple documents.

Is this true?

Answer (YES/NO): NO